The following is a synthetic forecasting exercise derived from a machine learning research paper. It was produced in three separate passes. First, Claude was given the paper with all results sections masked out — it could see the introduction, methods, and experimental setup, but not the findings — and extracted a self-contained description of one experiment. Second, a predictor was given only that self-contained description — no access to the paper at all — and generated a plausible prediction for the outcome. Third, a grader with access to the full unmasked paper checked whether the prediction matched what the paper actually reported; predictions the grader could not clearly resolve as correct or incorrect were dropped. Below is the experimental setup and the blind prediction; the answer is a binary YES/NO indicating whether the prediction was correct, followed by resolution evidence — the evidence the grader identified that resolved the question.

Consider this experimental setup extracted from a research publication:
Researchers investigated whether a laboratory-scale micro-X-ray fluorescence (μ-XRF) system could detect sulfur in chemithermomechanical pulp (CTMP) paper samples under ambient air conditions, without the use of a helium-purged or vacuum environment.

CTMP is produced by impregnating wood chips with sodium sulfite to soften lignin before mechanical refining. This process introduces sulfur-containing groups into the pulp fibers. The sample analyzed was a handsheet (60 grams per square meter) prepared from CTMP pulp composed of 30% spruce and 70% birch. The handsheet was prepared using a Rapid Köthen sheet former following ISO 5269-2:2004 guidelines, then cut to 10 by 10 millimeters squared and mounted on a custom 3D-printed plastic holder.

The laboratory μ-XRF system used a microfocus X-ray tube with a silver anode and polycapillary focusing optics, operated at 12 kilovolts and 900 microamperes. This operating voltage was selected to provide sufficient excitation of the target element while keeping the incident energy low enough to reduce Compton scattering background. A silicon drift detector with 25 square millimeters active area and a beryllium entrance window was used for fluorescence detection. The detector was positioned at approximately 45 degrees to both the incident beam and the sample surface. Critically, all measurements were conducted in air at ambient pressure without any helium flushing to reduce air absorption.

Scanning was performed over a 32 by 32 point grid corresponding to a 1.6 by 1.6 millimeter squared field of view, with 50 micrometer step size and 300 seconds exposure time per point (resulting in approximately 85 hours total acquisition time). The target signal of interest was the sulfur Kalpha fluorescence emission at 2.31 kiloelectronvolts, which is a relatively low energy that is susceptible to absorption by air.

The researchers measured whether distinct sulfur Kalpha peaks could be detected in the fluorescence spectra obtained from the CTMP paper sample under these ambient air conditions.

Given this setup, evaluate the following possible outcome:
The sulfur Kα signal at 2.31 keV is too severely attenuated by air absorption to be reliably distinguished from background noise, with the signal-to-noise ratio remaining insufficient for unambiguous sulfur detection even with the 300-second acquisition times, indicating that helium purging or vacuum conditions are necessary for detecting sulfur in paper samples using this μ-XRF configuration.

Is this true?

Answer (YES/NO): NO